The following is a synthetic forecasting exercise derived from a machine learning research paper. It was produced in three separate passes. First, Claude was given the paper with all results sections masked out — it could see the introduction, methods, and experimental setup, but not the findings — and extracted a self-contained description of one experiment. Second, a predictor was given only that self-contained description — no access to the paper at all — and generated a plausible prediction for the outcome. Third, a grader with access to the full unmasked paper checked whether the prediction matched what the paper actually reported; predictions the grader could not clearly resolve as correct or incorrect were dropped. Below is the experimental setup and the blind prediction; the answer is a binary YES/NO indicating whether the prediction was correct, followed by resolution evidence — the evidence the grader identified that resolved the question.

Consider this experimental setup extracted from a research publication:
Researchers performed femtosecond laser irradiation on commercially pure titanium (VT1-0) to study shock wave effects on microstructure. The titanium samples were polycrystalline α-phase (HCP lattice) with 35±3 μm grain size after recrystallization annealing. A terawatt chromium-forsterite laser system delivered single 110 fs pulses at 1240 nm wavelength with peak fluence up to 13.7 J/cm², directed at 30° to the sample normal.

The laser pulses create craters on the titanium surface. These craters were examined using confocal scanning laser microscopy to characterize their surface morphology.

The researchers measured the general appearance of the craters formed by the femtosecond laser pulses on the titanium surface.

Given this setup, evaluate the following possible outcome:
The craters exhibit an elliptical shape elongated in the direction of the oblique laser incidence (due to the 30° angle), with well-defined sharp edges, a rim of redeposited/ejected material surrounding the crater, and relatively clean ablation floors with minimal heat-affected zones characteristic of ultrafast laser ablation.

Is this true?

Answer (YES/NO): NO